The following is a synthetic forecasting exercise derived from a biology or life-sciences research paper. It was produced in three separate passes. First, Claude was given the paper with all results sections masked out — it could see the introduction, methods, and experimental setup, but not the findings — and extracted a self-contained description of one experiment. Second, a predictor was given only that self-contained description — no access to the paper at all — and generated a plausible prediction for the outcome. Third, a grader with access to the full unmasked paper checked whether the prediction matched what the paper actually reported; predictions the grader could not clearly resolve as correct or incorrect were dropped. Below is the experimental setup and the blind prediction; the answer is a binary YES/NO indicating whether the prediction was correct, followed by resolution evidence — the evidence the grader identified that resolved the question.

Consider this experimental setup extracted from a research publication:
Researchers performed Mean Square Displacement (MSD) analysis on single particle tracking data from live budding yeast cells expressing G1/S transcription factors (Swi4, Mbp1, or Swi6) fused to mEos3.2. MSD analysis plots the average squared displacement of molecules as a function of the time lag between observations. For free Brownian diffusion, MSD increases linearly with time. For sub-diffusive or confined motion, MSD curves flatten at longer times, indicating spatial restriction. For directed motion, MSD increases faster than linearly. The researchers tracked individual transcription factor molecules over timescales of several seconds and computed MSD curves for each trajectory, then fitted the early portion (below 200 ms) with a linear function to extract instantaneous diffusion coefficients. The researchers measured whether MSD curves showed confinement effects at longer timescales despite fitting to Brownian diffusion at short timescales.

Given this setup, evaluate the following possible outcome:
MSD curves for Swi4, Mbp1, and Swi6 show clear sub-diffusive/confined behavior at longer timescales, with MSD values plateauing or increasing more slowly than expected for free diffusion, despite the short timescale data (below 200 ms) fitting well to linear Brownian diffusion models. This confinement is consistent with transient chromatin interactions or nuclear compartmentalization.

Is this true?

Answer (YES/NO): YES